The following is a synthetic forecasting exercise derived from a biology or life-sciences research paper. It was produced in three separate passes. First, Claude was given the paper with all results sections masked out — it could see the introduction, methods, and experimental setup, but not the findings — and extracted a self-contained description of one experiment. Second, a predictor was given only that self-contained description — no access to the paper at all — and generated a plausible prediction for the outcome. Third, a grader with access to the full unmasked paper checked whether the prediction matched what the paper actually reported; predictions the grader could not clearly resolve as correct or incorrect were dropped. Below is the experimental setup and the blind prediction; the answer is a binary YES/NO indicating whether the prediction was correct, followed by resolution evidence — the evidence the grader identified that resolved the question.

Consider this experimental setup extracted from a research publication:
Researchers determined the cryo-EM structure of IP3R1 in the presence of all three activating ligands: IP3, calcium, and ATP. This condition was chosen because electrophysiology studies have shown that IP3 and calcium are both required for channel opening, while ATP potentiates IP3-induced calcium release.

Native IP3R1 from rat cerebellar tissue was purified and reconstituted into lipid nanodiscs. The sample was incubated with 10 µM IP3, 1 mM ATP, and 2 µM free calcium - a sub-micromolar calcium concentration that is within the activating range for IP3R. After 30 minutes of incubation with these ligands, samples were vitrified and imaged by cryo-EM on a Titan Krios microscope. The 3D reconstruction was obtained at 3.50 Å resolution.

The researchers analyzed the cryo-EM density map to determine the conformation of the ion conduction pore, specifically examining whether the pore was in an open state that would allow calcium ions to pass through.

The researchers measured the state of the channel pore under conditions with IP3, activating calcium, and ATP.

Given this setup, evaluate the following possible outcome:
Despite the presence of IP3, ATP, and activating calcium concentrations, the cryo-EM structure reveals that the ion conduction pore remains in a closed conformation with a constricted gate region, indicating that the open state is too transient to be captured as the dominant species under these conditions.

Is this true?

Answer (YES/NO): NO